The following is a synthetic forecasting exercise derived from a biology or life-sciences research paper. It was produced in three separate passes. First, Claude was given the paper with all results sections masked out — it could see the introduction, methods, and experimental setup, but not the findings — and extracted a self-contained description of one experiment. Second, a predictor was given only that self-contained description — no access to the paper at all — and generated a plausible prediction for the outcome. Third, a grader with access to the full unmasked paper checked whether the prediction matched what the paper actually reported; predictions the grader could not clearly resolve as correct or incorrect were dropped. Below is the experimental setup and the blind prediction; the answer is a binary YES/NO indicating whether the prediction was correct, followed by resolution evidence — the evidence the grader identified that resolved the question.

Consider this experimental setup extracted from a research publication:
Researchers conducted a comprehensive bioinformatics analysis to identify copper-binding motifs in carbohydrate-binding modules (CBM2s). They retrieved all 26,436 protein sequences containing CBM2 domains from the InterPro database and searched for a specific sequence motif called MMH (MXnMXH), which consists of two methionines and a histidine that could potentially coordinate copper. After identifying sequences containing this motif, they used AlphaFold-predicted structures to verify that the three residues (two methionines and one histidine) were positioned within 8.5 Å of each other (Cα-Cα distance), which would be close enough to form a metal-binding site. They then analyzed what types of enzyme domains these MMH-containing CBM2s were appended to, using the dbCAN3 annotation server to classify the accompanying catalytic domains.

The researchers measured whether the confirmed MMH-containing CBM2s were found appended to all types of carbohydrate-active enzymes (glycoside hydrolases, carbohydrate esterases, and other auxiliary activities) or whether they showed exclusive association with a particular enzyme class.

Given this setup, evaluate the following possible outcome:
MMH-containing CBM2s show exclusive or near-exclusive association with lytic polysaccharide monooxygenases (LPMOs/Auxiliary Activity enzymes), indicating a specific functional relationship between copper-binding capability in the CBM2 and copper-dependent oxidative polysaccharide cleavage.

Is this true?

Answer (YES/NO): YES